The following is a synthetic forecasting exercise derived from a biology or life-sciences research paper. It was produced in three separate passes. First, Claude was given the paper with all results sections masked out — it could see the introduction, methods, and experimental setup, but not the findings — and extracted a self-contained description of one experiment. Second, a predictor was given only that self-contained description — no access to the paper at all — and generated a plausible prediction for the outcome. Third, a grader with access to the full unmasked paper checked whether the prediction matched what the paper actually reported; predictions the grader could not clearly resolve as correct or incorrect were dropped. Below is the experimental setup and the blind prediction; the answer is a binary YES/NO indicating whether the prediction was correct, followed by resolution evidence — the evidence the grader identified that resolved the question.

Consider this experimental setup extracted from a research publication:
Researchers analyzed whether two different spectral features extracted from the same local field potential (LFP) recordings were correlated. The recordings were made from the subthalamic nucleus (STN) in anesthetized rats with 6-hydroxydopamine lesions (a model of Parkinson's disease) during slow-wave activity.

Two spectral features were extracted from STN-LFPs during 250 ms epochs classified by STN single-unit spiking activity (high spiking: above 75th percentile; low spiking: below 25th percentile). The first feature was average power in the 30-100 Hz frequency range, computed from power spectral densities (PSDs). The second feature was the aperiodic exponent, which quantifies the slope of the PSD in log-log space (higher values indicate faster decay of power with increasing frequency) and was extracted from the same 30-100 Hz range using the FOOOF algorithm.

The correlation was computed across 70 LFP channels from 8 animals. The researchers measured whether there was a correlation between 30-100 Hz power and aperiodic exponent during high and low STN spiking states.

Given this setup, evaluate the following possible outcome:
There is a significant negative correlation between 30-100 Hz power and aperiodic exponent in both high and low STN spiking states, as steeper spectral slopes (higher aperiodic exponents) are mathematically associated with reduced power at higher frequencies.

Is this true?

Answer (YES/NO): NO